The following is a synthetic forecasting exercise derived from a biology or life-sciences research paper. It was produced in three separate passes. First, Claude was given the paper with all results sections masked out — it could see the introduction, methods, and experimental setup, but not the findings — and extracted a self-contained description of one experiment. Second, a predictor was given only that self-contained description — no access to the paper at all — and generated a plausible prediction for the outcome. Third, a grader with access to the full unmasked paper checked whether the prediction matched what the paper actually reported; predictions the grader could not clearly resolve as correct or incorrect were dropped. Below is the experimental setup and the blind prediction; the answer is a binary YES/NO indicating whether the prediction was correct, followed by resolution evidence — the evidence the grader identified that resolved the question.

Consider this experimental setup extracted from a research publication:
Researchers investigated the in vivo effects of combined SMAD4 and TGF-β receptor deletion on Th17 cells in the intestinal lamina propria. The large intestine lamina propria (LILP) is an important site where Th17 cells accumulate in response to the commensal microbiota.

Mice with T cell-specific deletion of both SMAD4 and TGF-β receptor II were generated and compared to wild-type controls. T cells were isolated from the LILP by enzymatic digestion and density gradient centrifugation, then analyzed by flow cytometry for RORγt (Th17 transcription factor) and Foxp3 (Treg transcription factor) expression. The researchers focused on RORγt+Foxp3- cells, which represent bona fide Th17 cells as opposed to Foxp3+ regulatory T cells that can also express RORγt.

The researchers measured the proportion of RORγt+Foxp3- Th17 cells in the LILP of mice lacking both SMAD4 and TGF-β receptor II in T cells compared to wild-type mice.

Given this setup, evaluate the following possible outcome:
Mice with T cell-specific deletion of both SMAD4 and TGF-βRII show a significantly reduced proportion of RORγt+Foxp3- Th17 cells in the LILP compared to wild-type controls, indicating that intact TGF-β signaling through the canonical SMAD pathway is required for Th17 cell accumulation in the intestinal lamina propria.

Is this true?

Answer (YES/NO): YES